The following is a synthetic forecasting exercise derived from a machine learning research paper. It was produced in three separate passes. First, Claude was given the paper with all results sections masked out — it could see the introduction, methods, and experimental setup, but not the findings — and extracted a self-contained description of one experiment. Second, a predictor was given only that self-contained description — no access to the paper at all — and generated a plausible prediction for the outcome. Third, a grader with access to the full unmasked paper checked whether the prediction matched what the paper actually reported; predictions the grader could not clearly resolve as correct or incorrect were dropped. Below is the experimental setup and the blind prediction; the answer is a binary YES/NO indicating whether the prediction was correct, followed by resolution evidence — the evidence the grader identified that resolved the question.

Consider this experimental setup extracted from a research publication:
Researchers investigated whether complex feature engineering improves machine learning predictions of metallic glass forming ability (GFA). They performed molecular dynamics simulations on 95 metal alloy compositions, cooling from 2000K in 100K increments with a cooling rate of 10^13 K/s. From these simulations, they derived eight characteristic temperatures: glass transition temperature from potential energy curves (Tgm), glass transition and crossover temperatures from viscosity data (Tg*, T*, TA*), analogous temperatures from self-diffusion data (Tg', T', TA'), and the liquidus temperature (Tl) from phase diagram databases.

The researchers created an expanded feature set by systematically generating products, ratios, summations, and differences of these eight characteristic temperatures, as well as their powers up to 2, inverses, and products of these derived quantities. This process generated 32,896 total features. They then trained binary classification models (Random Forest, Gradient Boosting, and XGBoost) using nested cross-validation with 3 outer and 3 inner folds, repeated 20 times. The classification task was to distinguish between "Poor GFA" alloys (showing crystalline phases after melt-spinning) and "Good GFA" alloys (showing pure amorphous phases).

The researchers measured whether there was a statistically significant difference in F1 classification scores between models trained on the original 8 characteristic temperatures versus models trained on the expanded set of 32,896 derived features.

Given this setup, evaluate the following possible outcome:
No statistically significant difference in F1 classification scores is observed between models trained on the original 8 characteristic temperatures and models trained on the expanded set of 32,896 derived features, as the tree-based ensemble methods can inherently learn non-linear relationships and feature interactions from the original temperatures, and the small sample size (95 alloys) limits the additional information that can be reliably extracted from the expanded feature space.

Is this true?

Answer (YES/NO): YES